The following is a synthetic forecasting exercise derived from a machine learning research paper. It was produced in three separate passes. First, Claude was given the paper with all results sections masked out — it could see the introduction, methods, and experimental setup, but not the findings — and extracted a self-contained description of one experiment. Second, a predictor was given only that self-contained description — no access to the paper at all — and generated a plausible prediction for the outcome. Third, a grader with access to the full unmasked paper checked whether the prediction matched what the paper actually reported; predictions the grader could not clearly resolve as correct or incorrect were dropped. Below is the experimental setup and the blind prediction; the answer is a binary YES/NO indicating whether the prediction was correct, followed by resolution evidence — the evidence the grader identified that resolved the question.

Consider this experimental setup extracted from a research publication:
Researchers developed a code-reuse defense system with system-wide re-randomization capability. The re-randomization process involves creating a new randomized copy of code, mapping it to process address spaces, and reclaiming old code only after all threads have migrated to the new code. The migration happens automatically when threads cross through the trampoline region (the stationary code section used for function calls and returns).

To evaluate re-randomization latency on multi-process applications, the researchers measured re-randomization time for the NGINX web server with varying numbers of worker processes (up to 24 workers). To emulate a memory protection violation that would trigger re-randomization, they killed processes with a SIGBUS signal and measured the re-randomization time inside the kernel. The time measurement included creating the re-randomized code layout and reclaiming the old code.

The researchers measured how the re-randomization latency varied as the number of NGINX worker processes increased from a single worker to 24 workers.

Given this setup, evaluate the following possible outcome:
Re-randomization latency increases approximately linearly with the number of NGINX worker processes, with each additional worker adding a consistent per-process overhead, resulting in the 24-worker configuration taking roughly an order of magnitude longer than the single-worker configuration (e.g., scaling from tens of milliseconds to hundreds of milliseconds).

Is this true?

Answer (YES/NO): NO